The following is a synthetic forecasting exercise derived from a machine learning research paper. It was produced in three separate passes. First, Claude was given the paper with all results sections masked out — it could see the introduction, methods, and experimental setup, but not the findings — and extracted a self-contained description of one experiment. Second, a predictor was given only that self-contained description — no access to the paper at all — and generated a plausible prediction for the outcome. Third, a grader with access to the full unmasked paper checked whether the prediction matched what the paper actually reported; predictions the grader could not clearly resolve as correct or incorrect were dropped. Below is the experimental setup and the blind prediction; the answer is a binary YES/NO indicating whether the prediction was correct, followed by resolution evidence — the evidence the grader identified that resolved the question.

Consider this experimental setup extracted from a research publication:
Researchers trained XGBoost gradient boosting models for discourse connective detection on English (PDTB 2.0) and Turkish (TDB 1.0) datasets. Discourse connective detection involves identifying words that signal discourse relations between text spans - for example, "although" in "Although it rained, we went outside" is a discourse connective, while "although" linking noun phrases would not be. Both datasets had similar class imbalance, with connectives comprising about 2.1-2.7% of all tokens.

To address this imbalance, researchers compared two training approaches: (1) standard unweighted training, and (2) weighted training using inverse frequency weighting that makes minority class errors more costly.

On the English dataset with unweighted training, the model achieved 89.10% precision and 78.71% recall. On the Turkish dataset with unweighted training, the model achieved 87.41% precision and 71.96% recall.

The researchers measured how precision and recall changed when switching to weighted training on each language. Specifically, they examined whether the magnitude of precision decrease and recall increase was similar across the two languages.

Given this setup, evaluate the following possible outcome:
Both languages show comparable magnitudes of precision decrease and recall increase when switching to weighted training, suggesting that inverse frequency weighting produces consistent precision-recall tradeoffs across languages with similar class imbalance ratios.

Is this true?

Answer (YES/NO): NO